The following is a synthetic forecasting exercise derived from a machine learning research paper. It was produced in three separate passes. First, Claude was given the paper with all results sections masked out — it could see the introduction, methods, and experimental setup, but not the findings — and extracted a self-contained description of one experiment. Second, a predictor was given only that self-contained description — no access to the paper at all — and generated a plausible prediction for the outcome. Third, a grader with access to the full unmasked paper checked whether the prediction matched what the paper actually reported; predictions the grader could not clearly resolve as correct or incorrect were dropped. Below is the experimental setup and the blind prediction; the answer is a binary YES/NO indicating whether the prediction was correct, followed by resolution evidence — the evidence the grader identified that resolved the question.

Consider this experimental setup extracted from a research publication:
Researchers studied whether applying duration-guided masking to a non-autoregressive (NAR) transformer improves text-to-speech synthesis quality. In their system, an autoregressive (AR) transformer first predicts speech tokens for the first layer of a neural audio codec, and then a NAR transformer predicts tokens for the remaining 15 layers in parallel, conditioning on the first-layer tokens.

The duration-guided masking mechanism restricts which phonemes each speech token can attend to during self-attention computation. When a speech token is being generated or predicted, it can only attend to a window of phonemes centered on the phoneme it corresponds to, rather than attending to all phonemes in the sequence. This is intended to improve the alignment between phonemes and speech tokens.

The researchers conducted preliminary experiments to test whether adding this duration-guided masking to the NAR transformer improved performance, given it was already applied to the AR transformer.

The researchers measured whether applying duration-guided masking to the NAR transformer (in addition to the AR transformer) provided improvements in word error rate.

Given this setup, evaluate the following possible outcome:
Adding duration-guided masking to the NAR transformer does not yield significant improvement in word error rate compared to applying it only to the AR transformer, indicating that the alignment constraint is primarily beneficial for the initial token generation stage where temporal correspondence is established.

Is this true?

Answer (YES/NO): YES